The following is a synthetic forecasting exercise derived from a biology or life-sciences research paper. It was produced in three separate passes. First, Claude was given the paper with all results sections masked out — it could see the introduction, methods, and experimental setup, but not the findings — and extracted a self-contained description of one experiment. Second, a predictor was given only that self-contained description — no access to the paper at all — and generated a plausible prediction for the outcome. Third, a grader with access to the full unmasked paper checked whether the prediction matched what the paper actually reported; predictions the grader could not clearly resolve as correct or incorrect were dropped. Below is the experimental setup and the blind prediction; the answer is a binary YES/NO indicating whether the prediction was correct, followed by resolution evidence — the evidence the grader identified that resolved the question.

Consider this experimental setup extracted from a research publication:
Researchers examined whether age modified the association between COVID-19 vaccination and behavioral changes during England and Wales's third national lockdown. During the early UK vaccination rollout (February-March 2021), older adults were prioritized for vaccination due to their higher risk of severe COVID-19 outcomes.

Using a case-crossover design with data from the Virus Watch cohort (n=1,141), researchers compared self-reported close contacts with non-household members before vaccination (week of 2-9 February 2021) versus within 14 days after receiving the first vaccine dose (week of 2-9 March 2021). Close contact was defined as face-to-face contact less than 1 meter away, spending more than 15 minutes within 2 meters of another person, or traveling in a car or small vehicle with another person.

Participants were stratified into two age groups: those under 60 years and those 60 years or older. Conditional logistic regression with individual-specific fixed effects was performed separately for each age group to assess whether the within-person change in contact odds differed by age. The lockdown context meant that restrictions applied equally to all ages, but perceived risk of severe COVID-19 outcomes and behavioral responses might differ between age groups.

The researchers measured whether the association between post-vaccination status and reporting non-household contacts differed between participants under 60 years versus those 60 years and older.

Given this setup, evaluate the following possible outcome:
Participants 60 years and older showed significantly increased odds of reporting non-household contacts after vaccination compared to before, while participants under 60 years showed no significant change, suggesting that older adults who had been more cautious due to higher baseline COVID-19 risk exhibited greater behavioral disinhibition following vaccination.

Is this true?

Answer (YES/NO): NO